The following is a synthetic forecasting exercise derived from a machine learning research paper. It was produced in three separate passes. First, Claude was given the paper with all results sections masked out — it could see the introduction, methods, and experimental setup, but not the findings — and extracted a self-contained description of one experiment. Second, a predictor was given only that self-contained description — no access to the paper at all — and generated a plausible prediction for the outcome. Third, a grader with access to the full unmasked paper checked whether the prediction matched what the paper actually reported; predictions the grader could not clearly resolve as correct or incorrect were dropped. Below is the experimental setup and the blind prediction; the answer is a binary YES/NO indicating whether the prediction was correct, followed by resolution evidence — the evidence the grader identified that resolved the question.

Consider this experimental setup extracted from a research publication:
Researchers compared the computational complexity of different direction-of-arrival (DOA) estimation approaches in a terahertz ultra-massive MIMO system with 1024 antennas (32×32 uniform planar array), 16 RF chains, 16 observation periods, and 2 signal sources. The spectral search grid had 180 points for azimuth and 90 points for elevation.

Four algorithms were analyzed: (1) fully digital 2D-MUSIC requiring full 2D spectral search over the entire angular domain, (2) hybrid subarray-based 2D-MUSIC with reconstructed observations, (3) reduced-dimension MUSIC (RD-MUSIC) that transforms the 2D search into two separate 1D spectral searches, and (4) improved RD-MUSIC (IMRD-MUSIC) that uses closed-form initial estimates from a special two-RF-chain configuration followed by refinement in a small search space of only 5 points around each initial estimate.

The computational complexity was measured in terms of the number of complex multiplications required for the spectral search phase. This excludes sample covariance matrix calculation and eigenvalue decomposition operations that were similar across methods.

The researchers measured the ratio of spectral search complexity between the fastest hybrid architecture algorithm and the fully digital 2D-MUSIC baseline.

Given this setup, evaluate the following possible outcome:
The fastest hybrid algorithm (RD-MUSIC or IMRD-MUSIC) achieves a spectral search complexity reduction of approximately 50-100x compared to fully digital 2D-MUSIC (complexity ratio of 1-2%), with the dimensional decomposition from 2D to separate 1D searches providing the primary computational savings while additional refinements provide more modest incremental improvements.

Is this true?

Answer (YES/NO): NO